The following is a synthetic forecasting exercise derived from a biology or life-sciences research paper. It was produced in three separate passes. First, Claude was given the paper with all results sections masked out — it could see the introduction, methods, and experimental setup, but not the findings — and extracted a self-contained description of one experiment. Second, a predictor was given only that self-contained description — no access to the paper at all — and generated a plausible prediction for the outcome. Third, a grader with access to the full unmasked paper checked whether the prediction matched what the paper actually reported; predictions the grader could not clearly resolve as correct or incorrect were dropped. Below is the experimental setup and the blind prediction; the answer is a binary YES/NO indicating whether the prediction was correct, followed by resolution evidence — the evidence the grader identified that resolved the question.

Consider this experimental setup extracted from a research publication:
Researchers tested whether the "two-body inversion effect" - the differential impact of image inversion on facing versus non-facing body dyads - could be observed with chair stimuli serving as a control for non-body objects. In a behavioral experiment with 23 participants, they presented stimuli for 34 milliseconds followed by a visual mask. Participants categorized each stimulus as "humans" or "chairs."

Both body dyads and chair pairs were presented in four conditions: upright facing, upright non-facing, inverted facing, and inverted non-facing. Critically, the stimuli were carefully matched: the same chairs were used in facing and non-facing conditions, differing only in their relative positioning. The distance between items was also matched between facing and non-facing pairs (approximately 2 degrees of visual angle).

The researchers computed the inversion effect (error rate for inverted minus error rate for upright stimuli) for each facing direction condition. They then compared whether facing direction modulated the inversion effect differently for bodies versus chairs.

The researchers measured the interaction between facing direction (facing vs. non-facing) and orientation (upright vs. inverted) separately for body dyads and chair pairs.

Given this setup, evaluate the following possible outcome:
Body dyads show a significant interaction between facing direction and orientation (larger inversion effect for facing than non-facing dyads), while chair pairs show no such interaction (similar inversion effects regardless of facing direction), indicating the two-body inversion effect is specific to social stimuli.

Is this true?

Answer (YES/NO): YES